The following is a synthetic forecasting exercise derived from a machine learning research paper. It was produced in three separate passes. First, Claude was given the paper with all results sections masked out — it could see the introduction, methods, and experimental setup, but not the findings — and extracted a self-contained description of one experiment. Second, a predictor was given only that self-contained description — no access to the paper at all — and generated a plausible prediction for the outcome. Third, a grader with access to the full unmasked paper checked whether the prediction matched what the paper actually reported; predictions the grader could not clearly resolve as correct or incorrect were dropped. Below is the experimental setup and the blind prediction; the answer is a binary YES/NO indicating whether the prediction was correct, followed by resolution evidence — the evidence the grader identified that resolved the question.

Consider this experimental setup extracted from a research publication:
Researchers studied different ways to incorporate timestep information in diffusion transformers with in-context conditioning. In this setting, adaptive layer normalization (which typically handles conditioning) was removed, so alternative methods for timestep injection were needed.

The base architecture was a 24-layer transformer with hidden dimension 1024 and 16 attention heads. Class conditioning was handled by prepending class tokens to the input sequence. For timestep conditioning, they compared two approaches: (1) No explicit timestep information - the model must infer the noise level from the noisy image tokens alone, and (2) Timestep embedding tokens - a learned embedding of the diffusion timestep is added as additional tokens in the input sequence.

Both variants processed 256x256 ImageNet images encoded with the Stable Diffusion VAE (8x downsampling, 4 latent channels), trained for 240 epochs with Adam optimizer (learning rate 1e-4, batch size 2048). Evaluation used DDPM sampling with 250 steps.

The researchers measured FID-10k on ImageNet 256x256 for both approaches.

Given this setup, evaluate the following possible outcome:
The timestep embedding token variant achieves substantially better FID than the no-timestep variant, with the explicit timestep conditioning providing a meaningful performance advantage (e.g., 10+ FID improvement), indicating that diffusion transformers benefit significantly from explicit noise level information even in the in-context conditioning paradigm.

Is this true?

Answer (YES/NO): NO